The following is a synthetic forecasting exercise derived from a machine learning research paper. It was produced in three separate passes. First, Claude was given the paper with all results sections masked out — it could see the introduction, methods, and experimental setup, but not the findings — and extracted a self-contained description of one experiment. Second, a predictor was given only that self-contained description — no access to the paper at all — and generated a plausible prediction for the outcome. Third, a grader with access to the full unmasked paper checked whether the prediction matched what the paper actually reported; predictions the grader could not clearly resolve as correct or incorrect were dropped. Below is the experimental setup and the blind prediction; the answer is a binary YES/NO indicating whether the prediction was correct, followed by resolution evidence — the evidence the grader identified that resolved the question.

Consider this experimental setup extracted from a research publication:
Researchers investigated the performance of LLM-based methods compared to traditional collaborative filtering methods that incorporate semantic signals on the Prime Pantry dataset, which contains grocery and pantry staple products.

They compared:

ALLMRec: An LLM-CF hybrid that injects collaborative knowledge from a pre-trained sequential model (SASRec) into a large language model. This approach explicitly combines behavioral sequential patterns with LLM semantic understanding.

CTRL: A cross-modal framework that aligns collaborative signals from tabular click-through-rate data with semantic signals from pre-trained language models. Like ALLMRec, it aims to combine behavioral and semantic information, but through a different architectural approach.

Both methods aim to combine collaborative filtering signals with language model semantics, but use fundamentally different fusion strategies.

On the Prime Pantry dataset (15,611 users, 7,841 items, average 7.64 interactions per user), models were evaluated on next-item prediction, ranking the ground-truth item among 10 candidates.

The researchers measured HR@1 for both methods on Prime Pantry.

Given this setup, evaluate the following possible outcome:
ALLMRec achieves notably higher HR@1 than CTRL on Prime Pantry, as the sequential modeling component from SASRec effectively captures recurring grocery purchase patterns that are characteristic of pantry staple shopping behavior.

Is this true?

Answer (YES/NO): YES